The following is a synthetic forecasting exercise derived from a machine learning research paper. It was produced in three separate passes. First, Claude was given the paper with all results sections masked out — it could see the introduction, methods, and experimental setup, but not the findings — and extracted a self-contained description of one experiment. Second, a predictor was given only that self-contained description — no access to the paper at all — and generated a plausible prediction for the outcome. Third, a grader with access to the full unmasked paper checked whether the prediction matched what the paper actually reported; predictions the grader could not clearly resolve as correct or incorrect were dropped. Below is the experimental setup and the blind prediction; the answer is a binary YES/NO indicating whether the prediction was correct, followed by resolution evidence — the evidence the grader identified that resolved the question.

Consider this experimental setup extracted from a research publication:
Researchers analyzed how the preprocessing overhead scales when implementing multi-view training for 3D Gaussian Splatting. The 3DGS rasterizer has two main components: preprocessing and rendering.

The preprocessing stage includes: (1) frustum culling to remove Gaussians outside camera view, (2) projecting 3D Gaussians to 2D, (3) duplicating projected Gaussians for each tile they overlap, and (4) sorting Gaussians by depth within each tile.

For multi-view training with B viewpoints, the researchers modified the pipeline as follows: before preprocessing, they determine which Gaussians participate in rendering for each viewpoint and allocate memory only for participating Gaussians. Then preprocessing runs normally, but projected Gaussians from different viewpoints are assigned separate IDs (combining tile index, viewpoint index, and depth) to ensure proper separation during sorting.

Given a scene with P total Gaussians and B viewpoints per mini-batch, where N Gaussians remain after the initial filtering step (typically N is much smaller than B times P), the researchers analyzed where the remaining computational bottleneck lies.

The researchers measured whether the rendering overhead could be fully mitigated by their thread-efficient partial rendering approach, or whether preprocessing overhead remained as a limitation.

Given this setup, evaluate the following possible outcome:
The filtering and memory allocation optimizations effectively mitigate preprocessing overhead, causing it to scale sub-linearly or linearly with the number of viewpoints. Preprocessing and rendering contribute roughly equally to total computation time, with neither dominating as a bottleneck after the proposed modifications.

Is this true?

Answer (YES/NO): NO